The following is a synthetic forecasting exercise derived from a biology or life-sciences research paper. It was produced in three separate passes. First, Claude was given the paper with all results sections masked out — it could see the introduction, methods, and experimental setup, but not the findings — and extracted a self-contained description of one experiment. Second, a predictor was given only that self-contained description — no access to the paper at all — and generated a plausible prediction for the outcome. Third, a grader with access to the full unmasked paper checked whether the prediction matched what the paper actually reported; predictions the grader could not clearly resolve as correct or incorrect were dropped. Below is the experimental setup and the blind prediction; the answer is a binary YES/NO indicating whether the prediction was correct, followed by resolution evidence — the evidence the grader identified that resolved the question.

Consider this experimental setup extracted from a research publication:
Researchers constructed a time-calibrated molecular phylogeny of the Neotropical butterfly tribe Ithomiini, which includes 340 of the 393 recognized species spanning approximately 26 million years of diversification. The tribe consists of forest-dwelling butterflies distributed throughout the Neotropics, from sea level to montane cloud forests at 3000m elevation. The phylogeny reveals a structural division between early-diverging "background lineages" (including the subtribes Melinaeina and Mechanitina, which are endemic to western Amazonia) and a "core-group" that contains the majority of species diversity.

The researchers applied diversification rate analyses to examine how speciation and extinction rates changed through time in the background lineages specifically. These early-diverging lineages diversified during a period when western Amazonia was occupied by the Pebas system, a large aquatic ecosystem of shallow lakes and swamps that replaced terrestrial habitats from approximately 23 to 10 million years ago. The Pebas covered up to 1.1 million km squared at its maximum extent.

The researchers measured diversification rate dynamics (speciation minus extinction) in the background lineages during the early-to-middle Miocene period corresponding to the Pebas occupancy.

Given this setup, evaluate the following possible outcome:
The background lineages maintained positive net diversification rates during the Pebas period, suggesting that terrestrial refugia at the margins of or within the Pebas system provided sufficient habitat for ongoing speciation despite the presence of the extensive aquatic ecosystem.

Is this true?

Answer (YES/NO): NO